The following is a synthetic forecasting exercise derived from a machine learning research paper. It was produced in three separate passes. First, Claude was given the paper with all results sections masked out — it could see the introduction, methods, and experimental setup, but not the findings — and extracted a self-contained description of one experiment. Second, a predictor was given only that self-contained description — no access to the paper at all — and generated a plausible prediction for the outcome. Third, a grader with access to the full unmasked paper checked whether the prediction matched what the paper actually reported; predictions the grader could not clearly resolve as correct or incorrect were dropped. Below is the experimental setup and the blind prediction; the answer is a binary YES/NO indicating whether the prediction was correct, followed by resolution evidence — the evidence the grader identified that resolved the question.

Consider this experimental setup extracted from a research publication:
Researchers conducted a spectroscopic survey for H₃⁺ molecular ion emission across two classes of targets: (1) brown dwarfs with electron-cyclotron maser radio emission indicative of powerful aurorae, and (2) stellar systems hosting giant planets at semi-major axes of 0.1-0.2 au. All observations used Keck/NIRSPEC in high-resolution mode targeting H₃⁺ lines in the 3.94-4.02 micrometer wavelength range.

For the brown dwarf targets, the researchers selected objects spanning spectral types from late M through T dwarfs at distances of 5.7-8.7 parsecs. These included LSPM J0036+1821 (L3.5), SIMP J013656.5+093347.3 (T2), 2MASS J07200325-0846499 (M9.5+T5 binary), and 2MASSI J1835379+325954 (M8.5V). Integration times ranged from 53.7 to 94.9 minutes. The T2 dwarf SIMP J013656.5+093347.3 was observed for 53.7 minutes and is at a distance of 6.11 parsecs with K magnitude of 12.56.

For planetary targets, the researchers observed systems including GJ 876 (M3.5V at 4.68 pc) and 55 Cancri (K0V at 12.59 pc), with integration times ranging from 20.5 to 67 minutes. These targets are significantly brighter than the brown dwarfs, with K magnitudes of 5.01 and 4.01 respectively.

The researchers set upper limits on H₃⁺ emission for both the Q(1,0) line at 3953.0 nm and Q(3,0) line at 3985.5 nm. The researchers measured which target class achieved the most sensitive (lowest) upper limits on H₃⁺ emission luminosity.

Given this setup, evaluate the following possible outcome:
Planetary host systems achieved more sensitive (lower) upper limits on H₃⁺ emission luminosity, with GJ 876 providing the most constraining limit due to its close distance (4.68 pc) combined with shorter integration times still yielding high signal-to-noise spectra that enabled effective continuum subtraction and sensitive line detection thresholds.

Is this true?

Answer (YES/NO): NO